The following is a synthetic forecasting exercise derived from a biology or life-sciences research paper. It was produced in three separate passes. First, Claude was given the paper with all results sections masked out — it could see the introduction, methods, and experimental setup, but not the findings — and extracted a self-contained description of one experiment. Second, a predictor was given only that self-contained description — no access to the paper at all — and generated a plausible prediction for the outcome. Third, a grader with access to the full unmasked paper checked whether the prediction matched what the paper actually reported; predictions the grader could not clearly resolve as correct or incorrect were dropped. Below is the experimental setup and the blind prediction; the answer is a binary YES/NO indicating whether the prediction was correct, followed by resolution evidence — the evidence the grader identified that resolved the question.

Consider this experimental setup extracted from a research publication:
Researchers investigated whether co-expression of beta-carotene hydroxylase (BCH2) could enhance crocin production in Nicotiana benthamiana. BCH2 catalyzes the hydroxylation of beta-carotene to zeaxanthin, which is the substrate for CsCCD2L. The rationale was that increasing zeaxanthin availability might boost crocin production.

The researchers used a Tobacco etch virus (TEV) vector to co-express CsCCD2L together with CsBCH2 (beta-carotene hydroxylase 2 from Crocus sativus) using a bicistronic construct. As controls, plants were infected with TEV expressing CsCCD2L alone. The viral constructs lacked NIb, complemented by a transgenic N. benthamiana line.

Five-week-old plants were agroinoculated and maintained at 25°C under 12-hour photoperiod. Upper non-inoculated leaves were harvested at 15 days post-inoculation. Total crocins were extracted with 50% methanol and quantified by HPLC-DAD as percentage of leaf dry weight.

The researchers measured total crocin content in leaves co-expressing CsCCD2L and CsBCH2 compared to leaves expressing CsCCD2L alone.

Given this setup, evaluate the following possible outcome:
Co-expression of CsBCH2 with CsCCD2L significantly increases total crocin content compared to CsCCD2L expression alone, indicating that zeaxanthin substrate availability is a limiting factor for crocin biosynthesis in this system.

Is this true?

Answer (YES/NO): YES